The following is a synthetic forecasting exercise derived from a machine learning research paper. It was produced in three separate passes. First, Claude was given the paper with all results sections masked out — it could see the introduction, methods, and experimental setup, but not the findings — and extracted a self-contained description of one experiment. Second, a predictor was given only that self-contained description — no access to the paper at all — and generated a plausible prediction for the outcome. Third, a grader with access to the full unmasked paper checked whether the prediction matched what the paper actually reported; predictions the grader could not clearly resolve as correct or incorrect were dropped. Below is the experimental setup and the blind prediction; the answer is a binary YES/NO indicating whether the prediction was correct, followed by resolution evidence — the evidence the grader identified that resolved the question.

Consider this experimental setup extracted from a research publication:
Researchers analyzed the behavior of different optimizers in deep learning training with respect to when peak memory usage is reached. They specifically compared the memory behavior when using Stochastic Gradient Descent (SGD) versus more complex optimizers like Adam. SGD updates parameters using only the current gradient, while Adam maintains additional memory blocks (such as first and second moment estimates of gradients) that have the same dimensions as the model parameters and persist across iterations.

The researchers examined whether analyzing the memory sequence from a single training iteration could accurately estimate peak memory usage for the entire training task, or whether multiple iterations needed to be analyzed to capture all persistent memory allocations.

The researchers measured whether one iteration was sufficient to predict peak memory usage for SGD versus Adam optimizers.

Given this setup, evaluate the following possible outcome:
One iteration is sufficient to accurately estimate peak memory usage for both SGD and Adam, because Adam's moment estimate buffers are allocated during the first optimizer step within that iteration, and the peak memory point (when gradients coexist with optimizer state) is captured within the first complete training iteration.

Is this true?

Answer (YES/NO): NO